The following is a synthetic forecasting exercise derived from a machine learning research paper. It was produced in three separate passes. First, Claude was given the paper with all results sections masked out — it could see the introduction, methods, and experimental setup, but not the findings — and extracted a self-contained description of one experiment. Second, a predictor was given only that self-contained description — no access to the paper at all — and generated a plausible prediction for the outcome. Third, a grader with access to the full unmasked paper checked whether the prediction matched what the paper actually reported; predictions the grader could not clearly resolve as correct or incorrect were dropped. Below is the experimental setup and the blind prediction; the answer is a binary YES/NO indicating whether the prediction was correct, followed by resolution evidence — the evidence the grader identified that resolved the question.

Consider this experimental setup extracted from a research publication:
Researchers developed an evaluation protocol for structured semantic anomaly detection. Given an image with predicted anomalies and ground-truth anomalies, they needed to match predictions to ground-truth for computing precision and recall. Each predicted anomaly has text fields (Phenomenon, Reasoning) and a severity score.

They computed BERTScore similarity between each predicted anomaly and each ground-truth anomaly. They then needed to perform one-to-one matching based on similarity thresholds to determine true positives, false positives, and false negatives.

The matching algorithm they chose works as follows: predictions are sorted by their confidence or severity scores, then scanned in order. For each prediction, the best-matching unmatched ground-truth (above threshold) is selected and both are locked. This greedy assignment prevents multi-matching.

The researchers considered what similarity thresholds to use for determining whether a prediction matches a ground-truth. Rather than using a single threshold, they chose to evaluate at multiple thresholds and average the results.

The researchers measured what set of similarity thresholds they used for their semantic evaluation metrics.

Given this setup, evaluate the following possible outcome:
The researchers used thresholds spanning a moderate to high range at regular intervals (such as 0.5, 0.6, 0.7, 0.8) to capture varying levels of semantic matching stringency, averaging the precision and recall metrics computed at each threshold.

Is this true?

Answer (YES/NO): NO